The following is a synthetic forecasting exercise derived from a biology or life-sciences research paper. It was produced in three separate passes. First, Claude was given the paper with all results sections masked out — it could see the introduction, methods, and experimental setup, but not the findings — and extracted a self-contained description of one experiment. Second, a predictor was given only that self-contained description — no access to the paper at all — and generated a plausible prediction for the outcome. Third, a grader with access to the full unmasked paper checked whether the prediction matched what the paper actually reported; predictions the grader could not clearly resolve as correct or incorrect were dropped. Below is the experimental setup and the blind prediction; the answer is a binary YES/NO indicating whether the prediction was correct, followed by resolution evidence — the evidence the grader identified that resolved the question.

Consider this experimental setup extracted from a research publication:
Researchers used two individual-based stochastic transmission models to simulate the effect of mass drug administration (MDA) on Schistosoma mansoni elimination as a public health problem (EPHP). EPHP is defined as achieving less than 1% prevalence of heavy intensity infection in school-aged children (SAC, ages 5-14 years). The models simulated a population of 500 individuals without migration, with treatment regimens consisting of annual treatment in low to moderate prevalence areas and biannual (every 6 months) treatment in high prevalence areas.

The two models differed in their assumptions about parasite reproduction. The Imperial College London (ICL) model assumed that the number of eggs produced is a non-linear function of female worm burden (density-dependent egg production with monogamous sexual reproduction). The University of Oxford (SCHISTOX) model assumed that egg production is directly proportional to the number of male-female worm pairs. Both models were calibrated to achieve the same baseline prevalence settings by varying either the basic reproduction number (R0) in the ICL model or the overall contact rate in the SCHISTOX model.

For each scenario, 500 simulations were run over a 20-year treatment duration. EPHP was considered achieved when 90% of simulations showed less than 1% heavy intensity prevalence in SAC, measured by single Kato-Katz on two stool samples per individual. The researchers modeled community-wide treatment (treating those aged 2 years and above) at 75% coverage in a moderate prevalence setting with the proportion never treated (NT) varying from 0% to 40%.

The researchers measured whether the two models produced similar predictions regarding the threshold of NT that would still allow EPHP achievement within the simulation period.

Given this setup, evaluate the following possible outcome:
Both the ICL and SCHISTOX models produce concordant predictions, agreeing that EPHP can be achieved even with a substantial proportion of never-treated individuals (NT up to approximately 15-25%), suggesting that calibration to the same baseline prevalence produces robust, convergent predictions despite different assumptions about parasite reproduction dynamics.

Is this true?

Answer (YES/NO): NO